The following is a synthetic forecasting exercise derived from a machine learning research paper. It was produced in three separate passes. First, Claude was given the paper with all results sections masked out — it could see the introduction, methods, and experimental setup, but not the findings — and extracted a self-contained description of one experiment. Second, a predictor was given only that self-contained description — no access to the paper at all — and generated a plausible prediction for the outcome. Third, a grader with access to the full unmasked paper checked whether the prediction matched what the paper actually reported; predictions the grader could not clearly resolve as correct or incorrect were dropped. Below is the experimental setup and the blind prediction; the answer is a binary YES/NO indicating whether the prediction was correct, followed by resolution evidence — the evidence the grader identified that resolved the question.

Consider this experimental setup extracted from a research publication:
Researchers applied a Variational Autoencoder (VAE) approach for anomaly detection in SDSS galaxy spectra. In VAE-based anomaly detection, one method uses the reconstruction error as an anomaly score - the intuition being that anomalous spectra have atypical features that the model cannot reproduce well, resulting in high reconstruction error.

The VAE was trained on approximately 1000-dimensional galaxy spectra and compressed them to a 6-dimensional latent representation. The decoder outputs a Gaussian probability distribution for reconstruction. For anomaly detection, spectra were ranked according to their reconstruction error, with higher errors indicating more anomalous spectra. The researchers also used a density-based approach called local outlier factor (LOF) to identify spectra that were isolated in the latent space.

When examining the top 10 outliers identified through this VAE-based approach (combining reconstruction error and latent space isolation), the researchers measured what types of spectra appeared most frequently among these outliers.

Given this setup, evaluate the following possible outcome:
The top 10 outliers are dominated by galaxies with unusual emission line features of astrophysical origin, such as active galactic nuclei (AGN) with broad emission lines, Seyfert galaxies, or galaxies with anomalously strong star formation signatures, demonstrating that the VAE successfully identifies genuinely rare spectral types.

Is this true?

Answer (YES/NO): NO